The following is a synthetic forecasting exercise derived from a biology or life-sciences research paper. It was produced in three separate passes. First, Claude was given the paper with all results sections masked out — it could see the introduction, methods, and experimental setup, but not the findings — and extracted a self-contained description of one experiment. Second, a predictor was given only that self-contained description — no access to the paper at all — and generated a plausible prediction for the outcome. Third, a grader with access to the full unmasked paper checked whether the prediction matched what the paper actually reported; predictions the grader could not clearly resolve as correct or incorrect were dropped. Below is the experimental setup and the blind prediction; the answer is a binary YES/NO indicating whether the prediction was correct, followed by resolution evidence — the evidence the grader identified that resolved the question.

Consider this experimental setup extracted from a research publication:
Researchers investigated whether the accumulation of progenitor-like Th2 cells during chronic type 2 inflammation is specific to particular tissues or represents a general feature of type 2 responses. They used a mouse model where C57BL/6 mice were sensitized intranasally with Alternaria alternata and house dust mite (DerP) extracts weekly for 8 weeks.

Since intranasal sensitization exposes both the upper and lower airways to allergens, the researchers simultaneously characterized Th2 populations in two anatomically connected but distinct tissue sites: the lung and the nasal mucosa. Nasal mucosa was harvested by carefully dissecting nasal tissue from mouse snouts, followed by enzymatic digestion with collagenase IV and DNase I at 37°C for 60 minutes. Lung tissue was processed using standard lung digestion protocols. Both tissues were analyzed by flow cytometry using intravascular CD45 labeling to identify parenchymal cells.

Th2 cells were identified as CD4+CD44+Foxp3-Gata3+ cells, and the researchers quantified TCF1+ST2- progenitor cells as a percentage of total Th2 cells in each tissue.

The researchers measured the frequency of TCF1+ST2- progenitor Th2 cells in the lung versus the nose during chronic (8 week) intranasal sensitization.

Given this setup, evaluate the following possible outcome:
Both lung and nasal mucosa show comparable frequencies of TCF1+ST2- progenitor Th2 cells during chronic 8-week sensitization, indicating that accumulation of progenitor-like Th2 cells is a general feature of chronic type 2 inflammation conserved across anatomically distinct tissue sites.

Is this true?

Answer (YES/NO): NO